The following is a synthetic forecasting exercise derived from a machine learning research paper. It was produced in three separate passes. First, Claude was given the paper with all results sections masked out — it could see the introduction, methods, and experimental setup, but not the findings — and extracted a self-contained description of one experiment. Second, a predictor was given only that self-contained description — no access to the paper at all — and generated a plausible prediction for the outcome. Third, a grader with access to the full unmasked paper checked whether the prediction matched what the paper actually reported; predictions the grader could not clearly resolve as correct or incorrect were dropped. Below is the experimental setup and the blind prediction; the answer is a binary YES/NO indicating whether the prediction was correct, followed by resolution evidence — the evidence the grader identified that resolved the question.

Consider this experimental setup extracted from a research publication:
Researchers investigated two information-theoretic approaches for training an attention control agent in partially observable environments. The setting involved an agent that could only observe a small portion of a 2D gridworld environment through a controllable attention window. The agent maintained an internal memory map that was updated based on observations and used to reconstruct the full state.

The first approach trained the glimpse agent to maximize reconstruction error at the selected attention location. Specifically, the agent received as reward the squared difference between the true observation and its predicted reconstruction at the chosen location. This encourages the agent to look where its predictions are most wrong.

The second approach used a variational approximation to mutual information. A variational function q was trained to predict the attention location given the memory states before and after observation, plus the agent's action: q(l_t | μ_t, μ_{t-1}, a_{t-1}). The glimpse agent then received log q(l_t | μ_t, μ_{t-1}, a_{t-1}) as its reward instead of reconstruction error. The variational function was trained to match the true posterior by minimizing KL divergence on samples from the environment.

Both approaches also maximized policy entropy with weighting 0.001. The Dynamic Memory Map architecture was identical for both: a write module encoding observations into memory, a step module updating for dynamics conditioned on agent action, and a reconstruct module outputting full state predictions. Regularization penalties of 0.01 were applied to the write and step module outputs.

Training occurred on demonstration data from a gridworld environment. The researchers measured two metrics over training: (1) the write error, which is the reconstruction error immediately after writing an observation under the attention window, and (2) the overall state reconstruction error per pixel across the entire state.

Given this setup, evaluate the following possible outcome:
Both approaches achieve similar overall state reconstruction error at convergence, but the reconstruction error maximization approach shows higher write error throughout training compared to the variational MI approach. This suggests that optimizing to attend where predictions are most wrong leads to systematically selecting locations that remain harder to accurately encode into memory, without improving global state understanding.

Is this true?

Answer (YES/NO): NO